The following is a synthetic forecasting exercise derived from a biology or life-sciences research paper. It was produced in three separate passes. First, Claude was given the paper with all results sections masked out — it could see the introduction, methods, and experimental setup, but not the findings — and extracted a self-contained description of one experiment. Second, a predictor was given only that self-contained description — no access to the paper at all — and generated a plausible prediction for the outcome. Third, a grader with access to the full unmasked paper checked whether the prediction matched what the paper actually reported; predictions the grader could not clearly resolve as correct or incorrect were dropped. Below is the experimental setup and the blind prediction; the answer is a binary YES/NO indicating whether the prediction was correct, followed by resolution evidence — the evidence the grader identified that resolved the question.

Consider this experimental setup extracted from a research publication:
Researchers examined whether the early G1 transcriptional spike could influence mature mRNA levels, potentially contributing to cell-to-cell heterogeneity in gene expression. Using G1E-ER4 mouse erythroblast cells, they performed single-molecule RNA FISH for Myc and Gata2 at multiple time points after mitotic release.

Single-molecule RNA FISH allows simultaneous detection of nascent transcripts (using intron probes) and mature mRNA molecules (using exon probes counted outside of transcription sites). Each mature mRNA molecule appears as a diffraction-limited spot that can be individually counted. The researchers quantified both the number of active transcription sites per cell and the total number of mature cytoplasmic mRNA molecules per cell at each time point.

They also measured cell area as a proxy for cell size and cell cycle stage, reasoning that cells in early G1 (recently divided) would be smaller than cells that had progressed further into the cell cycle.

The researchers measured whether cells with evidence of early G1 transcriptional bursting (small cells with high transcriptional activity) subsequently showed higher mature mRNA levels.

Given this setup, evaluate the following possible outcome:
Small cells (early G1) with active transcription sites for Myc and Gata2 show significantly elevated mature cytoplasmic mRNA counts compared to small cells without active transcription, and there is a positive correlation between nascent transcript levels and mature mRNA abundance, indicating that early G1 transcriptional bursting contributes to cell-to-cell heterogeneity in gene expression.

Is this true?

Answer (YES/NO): YES